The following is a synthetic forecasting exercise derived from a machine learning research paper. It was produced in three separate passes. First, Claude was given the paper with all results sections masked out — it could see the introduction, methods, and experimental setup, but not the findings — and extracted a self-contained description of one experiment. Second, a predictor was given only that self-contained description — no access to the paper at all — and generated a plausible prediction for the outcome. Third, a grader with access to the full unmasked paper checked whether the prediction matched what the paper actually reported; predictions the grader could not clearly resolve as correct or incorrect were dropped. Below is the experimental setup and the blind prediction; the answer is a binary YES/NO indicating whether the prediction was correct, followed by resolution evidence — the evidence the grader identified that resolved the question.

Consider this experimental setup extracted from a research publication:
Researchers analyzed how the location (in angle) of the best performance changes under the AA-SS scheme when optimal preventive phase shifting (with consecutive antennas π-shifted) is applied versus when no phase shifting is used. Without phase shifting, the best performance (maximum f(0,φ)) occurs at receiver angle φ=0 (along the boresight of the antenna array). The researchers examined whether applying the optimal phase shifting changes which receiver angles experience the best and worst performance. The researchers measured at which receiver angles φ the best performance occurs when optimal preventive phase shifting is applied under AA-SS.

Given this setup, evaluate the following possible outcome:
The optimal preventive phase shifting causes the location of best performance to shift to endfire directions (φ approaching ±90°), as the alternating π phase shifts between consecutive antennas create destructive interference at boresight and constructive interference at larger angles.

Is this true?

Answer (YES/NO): YES